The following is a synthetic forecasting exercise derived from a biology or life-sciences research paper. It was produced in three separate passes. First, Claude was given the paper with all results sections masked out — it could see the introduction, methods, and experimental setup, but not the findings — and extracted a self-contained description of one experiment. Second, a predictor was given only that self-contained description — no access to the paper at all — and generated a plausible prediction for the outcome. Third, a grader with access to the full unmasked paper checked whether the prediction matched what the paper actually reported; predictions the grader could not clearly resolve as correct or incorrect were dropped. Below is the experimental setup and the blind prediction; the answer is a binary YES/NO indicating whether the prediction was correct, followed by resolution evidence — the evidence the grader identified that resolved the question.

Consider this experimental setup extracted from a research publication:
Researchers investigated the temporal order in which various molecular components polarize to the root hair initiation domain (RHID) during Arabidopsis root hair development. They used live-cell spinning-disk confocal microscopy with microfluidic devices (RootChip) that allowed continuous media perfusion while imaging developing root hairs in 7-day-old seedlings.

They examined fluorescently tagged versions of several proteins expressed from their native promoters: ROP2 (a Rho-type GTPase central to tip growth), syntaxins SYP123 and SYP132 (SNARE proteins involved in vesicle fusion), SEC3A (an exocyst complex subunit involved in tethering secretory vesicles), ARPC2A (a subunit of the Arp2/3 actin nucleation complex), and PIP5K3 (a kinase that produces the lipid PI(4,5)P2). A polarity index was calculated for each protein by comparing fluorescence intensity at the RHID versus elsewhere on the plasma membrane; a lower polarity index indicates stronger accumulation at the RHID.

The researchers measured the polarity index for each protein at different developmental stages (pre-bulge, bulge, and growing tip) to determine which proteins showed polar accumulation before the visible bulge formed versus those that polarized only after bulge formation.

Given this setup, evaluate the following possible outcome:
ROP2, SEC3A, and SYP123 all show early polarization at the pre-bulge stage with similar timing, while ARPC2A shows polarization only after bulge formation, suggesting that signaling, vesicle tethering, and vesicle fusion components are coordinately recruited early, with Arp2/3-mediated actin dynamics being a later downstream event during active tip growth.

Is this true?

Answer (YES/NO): NO